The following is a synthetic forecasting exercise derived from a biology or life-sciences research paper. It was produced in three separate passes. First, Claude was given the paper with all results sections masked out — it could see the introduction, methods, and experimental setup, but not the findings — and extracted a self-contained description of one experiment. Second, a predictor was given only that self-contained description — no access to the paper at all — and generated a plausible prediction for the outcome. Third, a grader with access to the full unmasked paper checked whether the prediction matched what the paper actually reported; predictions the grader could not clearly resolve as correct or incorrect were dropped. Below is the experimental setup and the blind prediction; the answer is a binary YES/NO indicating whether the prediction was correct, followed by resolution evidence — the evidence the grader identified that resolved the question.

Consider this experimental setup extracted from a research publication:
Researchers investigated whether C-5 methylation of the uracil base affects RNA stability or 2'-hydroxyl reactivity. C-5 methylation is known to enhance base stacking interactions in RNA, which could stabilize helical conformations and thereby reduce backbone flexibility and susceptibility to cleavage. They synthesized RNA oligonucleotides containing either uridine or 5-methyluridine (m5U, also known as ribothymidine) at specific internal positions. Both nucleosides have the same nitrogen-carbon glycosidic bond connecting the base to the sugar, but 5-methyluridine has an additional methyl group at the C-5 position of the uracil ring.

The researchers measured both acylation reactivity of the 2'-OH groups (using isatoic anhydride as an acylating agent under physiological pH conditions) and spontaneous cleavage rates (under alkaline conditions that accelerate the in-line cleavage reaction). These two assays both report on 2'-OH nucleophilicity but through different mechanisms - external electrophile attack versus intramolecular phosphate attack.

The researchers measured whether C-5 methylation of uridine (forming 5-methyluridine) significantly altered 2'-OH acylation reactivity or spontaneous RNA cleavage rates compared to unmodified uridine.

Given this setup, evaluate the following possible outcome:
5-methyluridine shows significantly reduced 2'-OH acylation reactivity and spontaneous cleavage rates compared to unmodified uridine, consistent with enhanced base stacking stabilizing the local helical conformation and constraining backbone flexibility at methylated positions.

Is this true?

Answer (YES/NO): NO